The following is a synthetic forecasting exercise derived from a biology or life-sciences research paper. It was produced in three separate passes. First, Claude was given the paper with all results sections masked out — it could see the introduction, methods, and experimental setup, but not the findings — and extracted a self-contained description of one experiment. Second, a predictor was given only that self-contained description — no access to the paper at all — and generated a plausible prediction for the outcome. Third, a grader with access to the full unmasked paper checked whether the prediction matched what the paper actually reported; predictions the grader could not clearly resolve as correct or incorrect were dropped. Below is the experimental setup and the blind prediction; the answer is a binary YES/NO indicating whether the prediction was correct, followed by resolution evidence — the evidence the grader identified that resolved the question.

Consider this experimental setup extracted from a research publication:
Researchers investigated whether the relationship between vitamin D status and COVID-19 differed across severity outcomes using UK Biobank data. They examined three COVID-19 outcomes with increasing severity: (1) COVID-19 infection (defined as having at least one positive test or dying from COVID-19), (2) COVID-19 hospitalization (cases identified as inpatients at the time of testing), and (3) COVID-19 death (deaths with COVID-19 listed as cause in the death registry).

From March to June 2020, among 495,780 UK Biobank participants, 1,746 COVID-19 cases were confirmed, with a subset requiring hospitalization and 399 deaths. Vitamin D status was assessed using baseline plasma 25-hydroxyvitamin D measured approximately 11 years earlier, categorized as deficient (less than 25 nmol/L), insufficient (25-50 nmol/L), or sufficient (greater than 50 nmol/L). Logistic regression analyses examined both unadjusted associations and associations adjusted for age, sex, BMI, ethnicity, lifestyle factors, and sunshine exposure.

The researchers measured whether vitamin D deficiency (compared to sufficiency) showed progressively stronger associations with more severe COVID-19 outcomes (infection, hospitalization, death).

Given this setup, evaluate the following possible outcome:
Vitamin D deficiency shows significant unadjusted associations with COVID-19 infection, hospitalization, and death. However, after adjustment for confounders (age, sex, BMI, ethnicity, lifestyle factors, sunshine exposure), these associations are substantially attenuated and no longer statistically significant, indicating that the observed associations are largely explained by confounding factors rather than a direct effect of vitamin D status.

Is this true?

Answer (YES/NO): NO